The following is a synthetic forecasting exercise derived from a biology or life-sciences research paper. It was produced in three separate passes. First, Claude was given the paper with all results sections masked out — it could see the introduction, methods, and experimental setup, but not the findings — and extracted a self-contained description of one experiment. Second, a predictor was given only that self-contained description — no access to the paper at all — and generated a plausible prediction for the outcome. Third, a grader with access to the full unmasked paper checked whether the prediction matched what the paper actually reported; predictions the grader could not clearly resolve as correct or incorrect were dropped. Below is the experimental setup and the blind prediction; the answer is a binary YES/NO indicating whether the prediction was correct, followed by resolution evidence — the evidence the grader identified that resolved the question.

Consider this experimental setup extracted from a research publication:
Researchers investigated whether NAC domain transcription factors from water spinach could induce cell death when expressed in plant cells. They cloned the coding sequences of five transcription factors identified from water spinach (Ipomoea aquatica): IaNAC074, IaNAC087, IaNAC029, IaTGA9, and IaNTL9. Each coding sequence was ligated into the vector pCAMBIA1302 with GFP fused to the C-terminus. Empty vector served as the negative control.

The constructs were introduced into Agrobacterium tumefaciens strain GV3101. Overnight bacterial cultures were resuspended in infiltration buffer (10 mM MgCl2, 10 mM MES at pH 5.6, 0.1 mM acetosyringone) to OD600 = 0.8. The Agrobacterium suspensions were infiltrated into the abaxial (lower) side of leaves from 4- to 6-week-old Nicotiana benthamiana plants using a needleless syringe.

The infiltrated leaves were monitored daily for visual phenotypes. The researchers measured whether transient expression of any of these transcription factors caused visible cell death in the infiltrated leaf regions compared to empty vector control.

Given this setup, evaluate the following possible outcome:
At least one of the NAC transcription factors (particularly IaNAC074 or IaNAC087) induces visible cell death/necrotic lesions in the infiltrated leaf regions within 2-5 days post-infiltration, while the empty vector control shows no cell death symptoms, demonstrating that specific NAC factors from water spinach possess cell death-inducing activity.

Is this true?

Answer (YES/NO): YES